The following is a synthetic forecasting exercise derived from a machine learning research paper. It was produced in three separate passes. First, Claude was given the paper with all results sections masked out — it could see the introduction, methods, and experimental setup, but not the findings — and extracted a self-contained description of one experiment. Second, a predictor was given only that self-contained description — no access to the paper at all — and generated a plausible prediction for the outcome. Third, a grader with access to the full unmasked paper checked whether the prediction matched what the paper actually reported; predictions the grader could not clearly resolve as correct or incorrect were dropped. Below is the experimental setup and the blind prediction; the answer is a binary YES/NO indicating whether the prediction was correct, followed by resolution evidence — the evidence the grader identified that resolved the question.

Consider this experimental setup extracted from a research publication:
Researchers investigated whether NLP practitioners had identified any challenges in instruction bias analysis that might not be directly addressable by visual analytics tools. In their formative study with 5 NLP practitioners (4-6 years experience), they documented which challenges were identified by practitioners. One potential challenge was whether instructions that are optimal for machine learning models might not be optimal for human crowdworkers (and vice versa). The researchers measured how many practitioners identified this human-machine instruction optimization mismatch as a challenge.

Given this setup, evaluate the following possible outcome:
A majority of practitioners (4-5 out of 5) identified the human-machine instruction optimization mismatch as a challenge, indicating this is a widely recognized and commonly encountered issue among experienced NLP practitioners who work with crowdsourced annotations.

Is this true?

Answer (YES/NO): NO